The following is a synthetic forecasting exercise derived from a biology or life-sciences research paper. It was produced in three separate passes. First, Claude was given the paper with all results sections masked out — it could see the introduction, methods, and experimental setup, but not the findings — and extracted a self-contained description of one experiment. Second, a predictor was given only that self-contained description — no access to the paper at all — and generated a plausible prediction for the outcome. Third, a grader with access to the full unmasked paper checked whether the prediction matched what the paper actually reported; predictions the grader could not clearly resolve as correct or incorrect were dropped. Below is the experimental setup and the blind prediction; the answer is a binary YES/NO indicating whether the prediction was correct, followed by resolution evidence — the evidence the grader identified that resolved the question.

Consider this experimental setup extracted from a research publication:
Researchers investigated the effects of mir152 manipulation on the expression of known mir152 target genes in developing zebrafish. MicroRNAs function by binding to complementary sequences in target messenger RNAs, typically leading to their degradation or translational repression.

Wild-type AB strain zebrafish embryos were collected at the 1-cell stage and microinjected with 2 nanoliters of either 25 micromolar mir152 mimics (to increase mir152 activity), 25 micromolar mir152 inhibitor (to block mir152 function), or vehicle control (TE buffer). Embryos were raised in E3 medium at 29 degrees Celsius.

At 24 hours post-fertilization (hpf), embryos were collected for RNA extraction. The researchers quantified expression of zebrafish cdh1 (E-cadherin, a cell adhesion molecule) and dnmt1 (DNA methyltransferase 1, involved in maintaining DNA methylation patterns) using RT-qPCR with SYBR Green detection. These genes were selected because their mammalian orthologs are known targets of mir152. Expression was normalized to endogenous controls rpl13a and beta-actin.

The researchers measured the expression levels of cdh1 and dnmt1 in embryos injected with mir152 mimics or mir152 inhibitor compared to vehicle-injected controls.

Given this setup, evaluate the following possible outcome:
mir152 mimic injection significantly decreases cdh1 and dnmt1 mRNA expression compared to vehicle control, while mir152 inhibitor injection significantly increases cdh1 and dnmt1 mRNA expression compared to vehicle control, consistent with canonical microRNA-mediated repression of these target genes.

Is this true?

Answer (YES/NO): NO